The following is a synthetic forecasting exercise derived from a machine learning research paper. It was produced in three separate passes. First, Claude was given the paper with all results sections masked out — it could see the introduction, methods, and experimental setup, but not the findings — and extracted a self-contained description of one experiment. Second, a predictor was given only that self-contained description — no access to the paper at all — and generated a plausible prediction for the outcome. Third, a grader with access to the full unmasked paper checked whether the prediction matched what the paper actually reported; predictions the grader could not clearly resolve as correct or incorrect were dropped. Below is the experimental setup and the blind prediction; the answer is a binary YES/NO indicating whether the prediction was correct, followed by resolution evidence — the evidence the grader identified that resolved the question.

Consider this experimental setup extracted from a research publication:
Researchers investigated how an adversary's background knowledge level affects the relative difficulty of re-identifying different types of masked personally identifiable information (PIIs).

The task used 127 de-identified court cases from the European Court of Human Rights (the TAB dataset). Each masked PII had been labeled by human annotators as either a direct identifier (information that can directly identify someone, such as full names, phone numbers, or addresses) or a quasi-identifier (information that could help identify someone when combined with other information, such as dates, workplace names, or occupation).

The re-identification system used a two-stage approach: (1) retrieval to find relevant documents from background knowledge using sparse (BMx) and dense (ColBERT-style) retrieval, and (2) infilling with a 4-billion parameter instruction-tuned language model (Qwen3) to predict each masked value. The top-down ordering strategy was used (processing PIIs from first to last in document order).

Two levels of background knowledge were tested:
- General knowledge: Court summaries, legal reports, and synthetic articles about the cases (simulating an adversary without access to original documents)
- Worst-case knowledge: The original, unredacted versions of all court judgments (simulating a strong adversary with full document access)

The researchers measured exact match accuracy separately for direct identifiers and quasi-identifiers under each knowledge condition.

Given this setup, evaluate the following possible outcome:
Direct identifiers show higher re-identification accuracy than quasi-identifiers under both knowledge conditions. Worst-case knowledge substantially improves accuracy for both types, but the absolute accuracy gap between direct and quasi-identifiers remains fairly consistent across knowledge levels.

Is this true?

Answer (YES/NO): NO